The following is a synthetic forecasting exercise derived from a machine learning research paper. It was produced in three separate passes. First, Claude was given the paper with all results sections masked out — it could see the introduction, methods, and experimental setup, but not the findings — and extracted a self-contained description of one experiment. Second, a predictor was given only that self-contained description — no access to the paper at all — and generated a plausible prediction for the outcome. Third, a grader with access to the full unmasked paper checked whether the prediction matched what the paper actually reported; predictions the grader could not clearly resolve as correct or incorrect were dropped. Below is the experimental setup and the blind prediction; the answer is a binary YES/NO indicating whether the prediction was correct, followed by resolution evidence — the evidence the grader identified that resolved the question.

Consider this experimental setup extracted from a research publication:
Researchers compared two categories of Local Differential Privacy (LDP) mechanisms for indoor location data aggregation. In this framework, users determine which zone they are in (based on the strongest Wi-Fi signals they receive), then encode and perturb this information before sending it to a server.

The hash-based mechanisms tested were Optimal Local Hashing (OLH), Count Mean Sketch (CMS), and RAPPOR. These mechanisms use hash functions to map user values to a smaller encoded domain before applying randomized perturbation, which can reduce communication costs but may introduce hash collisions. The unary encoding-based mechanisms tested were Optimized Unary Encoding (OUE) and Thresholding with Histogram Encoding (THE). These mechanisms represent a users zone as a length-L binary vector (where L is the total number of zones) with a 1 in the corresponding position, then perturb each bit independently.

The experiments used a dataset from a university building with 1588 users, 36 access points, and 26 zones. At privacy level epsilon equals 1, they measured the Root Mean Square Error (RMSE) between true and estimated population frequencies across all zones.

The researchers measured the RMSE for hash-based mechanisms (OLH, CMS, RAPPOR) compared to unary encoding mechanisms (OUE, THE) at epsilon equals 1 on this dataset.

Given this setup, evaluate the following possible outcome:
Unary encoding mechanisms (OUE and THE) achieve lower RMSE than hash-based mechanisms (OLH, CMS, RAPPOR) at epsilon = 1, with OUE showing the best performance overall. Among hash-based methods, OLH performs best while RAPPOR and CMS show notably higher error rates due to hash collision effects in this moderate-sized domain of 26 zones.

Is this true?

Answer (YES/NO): NO